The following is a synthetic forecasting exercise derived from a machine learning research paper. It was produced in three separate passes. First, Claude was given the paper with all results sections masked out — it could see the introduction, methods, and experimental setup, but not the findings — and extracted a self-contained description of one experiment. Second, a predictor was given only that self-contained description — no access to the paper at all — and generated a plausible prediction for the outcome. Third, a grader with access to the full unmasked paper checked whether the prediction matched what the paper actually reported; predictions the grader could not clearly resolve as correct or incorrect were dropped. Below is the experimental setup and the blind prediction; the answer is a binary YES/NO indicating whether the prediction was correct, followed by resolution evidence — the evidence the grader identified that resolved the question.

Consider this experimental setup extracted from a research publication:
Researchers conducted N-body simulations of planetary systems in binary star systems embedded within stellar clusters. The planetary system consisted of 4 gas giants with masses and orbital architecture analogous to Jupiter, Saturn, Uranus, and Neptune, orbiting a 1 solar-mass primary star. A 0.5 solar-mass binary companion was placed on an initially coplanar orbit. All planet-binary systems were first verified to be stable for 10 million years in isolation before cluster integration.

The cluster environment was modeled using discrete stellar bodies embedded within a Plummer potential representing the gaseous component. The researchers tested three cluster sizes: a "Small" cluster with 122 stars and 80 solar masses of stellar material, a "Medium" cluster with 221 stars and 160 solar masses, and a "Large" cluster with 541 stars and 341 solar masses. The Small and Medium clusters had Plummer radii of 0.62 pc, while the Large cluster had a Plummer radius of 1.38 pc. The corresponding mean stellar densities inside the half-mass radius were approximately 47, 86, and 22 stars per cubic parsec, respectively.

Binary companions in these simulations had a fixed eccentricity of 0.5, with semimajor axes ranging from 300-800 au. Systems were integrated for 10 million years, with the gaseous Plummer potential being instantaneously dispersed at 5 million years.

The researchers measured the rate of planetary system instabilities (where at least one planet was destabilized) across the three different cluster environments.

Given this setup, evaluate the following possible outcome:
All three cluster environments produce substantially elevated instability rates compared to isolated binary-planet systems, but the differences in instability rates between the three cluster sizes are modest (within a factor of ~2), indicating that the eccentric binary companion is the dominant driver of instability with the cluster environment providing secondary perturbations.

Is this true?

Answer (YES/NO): YES